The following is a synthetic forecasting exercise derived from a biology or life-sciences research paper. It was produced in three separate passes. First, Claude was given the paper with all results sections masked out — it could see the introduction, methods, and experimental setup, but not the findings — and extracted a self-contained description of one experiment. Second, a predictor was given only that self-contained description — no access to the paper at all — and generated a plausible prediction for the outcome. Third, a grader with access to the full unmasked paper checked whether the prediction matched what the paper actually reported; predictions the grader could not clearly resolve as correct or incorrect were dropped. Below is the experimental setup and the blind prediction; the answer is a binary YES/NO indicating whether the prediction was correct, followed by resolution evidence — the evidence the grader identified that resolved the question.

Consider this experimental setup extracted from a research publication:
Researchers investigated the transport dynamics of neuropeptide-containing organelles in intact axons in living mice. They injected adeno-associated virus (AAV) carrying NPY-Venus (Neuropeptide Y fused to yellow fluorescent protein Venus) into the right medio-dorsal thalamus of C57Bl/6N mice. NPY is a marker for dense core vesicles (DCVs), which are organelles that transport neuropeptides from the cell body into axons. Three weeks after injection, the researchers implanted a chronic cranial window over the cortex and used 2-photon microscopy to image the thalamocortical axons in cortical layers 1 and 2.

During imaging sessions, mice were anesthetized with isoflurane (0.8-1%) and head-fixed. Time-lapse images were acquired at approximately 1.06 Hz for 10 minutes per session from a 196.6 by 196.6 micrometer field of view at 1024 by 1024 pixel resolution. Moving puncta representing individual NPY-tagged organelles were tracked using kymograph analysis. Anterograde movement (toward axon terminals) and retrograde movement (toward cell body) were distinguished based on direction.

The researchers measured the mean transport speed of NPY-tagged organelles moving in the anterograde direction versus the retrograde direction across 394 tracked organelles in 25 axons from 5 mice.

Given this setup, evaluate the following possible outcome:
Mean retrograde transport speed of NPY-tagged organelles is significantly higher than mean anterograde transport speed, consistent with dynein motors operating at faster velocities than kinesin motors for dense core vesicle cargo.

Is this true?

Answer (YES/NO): NO